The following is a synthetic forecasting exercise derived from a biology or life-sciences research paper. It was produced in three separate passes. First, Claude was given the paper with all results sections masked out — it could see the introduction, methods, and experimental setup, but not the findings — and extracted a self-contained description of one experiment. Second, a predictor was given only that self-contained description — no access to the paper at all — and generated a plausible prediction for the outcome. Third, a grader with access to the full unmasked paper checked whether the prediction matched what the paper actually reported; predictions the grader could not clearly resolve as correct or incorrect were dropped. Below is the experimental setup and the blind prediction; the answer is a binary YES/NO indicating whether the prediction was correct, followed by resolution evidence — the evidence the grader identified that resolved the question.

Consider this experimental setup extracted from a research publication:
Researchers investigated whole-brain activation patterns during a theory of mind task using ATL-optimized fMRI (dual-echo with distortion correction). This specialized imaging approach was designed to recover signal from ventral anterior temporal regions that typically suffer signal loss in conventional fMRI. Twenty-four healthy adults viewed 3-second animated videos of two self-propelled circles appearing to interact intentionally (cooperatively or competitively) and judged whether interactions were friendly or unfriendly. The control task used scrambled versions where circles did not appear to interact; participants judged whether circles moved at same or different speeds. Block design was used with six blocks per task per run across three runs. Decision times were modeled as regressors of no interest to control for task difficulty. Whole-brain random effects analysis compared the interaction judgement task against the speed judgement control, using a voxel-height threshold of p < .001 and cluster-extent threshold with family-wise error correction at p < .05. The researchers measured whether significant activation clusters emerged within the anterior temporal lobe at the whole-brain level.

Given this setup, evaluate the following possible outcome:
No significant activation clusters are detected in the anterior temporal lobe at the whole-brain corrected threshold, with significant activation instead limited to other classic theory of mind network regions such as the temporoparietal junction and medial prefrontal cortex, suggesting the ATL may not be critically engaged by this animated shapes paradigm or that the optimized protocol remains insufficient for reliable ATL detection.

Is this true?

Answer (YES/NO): NO